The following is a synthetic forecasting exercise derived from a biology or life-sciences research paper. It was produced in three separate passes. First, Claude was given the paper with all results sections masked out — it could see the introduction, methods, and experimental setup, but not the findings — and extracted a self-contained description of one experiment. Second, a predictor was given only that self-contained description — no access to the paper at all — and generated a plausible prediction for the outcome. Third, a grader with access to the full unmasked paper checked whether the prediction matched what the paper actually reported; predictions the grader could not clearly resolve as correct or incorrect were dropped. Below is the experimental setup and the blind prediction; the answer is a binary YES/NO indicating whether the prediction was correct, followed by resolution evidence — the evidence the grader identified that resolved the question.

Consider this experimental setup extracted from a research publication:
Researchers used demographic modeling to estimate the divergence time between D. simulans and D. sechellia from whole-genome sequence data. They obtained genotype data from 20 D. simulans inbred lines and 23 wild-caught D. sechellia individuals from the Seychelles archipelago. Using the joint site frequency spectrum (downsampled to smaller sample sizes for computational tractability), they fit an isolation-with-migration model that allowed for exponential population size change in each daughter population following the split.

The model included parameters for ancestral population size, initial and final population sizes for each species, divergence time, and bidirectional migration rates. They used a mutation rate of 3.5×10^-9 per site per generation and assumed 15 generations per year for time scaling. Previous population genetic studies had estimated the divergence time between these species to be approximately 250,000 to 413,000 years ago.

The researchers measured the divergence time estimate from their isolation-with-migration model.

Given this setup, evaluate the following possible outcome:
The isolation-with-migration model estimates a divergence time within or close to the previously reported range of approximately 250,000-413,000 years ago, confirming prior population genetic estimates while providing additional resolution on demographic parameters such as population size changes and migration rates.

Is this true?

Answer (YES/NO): NO